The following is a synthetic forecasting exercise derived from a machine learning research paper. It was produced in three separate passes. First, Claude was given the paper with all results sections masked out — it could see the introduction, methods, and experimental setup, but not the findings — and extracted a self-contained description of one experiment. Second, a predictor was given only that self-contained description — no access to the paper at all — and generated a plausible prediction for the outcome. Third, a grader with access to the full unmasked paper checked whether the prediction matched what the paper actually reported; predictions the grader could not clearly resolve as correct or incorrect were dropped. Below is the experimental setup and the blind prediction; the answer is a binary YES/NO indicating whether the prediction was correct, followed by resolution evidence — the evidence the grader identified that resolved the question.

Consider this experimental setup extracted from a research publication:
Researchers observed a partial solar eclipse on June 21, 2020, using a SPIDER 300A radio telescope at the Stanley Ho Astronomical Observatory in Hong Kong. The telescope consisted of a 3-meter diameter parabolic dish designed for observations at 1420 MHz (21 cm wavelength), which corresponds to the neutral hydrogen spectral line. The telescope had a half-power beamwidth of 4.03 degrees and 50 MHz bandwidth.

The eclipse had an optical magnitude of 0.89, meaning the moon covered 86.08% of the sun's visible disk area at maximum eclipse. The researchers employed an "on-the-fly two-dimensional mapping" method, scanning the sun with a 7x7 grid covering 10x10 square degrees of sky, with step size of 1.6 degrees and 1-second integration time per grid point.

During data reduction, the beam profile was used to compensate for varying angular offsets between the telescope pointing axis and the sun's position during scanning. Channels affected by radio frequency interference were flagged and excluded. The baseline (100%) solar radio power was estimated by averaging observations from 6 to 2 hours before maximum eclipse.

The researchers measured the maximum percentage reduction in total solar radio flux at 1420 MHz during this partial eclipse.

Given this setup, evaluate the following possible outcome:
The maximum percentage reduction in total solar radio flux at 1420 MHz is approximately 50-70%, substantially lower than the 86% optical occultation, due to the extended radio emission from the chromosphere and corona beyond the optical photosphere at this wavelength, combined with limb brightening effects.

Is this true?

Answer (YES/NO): YES